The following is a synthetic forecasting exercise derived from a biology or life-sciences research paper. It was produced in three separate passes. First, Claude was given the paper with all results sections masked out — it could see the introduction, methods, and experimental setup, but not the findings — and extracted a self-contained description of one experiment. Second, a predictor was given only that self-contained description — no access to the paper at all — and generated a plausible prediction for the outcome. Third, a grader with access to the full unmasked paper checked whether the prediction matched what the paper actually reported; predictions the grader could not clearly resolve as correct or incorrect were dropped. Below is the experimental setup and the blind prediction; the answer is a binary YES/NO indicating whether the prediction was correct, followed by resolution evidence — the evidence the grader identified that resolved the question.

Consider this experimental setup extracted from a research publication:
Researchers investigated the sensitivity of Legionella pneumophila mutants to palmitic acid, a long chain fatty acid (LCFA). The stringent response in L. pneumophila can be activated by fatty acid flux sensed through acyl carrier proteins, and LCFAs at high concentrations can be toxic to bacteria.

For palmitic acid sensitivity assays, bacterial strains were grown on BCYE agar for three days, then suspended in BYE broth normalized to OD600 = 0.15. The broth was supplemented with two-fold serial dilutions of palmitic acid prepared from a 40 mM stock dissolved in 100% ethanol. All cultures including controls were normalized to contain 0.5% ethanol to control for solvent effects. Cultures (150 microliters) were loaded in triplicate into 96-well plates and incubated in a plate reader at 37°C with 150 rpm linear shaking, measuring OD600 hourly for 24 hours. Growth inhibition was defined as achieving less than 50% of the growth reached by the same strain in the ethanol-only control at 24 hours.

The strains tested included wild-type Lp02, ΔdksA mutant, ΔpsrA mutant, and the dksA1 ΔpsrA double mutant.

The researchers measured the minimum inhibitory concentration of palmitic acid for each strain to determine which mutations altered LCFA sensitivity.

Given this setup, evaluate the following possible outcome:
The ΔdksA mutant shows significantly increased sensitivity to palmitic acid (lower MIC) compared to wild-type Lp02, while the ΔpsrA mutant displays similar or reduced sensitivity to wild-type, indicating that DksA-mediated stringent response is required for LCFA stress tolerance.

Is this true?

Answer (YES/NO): NO